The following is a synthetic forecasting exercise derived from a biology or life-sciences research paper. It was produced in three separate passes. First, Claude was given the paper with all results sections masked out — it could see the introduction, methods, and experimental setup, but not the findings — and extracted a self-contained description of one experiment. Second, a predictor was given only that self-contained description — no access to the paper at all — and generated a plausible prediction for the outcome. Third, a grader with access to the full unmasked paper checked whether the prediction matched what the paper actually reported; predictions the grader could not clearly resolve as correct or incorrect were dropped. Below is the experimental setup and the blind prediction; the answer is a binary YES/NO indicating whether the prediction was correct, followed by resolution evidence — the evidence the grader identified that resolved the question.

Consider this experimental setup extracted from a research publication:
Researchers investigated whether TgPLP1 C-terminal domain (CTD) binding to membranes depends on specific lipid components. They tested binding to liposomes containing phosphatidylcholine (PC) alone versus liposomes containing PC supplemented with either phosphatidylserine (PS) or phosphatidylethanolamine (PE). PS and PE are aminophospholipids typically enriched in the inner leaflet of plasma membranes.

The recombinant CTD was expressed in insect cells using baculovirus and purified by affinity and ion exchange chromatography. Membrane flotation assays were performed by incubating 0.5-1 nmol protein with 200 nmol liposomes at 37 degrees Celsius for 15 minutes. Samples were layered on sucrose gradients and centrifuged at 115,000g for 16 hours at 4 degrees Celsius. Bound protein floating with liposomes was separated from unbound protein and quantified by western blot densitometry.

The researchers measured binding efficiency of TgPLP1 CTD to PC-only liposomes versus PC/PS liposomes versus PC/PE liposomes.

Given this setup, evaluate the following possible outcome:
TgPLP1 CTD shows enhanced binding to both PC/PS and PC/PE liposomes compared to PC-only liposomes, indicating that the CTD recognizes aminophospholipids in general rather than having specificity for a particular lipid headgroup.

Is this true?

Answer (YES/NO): YES